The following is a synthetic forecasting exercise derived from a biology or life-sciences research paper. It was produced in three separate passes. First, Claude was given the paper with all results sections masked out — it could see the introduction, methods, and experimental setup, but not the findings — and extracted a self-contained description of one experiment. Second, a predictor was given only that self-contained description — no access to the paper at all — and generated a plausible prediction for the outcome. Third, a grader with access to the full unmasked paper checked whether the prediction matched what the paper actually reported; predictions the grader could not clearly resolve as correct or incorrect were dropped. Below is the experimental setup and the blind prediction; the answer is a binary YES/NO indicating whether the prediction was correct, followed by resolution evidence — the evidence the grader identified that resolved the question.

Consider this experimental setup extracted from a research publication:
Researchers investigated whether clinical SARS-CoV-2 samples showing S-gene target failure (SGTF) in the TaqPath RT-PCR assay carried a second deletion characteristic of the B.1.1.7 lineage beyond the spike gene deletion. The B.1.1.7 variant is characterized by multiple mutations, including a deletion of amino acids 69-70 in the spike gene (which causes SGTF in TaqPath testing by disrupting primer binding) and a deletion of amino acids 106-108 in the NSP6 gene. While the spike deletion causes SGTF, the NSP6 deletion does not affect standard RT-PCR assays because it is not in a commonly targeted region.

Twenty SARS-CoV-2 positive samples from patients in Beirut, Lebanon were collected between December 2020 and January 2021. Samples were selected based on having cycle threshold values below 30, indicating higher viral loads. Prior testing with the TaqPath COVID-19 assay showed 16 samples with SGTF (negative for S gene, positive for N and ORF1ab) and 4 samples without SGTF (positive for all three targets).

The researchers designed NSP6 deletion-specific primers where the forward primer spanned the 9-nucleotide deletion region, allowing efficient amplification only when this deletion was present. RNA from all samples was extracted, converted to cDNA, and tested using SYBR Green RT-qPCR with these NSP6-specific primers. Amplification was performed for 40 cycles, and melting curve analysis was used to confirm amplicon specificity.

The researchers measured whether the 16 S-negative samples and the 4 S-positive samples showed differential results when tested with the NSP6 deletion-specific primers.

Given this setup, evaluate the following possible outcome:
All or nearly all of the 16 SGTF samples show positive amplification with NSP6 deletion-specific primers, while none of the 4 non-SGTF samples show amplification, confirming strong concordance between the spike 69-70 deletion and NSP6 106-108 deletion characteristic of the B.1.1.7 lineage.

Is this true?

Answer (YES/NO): YES